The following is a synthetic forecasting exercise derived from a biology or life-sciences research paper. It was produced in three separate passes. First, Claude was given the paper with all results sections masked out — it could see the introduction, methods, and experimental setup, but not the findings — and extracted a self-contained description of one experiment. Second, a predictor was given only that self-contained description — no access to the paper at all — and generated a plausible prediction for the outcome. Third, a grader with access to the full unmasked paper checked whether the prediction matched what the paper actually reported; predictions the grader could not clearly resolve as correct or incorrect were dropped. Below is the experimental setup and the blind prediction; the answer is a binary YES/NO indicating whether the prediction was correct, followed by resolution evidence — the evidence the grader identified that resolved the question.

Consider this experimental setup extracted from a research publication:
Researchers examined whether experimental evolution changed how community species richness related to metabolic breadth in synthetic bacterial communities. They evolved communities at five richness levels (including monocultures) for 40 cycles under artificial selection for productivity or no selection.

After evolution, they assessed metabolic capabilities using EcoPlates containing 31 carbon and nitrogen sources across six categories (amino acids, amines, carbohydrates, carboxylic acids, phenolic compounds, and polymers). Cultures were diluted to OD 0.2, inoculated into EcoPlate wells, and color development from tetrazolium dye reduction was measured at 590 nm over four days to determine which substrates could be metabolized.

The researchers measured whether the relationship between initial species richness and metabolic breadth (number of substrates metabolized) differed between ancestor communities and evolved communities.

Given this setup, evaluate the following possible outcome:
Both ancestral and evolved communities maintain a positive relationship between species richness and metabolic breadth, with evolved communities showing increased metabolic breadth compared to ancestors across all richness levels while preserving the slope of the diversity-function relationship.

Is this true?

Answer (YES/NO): NO